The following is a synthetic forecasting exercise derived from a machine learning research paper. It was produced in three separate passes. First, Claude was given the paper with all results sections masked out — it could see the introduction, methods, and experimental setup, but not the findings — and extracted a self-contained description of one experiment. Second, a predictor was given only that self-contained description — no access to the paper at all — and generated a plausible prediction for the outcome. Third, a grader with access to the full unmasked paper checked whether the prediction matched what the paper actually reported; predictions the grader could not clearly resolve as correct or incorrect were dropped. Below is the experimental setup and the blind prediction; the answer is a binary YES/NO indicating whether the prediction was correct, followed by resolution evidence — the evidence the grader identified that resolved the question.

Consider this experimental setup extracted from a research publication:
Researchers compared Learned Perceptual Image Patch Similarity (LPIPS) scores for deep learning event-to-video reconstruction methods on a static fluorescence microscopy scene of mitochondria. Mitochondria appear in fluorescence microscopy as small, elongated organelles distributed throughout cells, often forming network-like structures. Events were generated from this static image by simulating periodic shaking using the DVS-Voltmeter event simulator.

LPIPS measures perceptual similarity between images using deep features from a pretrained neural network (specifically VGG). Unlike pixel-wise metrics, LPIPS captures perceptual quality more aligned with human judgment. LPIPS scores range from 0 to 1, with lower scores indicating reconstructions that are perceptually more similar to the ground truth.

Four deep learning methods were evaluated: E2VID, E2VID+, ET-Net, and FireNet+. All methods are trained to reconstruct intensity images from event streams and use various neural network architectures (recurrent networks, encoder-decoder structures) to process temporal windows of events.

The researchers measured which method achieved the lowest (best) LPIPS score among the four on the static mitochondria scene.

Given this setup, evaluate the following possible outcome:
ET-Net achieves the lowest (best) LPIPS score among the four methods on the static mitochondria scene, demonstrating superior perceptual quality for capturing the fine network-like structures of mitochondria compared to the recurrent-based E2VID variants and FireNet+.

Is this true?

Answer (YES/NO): NO